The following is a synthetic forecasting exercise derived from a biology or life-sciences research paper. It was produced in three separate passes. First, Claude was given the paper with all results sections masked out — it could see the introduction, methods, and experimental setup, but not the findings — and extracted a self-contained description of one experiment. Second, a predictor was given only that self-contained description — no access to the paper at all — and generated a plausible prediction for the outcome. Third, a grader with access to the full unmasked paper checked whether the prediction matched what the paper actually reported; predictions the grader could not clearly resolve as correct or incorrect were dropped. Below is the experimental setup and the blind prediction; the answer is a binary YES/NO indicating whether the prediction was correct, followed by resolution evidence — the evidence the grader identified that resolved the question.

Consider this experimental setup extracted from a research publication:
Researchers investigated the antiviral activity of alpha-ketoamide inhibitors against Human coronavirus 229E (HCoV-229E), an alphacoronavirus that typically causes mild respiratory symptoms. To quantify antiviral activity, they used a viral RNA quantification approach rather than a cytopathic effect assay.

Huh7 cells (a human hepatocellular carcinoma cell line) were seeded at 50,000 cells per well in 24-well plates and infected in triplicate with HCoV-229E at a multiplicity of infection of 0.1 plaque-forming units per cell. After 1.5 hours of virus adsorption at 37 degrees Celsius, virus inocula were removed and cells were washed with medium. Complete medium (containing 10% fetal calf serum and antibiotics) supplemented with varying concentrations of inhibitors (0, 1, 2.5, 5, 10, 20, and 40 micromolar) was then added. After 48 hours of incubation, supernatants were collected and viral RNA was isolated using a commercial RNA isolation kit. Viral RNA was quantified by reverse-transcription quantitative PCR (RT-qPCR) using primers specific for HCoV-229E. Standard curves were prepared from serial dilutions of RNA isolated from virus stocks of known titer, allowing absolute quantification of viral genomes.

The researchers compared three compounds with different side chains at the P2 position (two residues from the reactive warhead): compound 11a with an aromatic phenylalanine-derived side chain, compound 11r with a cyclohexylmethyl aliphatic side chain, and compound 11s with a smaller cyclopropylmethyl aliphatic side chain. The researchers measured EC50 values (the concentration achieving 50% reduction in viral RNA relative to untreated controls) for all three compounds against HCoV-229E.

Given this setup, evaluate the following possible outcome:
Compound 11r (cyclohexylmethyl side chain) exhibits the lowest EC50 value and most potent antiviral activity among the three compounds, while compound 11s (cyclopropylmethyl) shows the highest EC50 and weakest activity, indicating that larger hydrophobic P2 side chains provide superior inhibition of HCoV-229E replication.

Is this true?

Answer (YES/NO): NO